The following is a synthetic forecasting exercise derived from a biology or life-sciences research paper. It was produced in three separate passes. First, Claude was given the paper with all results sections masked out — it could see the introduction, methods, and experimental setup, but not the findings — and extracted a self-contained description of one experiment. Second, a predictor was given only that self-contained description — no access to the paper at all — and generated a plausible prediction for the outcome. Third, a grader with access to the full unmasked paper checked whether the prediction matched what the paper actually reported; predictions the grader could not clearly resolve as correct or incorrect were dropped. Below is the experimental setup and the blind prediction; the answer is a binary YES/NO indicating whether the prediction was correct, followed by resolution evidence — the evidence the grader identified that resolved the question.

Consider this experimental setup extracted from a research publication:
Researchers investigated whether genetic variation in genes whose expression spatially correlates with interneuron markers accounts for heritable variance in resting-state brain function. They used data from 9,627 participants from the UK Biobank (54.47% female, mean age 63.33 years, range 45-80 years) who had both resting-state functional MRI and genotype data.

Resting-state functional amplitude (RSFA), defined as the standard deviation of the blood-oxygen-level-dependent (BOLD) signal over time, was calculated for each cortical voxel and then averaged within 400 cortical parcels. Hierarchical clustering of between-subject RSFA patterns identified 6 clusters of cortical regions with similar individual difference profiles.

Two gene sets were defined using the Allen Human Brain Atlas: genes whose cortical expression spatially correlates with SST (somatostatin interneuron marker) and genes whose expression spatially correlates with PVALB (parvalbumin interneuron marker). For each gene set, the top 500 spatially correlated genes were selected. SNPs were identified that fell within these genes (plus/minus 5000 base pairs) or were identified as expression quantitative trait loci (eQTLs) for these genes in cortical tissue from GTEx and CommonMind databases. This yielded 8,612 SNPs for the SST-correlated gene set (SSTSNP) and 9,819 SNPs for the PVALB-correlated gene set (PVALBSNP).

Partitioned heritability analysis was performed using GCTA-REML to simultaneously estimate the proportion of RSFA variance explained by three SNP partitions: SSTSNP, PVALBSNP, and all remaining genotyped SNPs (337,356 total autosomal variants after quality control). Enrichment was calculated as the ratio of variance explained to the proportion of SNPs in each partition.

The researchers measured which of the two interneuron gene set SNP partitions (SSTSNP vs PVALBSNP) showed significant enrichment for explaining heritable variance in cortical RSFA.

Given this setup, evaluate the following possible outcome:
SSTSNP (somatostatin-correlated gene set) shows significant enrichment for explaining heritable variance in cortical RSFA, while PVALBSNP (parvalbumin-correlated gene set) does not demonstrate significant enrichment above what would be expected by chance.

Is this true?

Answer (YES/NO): NO